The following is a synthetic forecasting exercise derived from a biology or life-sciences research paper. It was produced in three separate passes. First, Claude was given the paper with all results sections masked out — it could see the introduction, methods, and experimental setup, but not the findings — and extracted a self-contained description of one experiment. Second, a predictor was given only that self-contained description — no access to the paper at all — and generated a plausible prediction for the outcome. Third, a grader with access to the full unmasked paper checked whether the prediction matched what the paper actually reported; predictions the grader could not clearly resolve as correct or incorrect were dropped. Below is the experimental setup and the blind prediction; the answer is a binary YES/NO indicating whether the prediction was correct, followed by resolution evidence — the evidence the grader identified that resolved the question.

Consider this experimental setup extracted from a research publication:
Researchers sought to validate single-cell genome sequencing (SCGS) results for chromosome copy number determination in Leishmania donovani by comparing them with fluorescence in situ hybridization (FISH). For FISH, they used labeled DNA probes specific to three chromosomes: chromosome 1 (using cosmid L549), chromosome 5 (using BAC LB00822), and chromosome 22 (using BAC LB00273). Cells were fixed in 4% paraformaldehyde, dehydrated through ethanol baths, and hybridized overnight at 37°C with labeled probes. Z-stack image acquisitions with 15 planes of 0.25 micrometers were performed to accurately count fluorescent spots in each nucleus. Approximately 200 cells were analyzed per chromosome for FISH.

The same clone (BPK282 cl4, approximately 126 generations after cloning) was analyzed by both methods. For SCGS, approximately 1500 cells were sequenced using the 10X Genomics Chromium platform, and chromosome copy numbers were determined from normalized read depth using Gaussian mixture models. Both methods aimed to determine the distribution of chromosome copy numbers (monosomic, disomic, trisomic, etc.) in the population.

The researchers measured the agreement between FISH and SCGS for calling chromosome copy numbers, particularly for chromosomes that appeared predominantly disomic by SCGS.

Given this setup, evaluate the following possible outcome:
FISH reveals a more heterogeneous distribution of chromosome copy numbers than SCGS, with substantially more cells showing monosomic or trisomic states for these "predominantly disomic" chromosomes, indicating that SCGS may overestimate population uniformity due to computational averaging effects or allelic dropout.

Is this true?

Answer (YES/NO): NO